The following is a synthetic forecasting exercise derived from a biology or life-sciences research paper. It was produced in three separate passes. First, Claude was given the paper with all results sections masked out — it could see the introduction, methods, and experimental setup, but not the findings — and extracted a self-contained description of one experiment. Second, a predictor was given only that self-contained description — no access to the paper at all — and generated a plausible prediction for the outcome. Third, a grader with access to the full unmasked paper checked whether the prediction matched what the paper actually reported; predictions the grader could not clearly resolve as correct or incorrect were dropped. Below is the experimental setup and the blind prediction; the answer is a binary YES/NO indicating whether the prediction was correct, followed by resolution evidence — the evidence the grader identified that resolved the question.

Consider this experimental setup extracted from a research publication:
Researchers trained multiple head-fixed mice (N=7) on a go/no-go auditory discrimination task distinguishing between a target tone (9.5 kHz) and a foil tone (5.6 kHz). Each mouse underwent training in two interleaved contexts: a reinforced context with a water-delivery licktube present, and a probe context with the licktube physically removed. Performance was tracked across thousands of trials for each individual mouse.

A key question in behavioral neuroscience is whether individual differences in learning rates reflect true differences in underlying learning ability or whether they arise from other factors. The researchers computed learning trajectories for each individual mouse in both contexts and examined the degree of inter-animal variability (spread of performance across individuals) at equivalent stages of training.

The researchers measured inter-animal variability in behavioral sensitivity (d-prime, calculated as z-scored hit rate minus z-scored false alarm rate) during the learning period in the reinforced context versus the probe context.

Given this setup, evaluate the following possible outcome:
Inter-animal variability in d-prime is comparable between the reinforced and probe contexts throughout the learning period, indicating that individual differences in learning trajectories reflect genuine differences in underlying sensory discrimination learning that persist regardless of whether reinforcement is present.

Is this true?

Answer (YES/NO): NO